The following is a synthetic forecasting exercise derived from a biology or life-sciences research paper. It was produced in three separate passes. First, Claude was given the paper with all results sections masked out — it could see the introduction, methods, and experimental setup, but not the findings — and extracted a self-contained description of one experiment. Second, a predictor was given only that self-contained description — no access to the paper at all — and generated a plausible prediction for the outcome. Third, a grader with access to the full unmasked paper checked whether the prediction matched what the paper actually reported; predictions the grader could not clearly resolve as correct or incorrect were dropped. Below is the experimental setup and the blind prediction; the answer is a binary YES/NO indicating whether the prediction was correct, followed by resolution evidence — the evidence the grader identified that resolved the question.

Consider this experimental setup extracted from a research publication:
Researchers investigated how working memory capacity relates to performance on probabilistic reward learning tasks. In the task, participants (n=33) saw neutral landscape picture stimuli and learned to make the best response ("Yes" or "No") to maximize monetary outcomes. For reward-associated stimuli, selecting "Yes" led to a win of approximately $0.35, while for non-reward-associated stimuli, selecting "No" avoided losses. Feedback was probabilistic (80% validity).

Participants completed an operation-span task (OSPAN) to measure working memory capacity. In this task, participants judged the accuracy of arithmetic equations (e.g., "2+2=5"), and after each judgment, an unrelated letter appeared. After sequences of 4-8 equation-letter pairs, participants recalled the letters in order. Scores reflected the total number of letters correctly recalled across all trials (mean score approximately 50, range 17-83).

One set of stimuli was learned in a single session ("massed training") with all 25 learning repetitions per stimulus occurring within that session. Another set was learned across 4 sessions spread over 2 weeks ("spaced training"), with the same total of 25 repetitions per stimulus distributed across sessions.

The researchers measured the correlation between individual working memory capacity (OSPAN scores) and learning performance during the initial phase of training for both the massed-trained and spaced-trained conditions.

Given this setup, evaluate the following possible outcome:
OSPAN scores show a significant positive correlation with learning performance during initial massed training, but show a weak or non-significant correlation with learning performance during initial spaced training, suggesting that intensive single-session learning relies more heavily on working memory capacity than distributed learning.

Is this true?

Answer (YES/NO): YES